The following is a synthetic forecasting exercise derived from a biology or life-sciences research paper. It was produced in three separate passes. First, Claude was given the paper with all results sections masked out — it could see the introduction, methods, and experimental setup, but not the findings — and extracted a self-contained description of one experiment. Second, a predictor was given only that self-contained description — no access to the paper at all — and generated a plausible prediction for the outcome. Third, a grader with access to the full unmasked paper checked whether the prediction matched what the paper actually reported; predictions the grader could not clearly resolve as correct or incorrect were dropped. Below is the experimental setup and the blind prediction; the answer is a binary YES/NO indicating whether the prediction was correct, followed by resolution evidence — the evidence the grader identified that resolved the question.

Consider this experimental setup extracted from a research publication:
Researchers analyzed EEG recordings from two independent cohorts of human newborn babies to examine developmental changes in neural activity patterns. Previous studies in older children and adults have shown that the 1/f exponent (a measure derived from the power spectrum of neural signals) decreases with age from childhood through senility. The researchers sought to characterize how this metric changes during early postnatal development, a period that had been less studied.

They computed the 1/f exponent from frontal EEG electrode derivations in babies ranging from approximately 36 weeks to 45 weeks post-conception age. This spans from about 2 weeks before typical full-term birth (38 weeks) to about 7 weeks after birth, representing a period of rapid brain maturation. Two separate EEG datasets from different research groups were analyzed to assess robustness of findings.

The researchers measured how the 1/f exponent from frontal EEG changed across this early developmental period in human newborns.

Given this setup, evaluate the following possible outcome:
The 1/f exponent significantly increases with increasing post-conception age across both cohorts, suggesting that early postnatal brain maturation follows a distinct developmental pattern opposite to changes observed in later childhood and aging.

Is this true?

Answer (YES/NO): YES